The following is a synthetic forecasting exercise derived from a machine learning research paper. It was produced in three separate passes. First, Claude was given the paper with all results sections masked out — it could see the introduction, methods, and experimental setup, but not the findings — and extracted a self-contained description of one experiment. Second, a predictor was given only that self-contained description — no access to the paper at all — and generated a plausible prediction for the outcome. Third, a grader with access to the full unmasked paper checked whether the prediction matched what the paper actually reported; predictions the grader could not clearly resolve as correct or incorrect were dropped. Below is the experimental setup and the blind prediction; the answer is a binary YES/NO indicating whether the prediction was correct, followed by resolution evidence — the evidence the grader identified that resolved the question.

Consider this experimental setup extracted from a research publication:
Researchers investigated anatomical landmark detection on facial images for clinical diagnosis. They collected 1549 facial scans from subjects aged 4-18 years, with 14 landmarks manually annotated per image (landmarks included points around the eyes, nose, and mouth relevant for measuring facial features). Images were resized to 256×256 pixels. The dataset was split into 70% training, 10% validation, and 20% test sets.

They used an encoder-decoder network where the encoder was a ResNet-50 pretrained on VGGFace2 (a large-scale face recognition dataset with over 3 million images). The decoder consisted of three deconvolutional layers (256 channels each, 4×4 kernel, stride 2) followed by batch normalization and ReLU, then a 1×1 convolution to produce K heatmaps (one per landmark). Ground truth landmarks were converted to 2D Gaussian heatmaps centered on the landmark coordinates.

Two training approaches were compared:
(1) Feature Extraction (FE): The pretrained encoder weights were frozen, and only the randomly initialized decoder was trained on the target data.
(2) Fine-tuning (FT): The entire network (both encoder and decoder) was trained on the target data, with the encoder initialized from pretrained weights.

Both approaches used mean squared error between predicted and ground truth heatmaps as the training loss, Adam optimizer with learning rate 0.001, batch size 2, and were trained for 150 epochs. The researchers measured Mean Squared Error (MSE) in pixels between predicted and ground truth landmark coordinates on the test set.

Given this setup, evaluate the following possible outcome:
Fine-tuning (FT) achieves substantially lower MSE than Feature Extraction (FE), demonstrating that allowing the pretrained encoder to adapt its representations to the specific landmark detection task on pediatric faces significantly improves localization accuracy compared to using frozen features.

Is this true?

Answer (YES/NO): YES